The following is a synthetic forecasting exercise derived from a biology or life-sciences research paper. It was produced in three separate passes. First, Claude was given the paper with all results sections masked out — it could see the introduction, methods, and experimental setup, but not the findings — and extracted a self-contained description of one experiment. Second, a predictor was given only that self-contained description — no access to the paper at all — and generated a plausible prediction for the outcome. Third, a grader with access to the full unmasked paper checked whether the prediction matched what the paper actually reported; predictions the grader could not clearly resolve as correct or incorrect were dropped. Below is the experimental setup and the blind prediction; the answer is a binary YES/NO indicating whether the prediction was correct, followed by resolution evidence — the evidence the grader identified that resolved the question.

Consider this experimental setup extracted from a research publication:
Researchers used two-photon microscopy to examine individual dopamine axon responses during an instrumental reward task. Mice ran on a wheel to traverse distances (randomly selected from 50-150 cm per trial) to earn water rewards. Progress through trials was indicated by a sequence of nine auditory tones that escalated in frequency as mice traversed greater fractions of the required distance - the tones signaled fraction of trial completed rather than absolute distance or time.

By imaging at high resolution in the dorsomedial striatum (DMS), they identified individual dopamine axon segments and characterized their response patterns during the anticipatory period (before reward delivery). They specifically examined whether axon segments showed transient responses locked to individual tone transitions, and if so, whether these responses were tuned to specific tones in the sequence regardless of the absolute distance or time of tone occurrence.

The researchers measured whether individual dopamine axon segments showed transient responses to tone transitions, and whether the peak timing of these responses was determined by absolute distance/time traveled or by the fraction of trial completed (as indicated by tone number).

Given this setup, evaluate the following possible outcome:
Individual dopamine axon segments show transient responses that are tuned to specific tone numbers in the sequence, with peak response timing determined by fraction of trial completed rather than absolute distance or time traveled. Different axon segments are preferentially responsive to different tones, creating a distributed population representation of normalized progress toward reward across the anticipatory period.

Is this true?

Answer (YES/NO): YES